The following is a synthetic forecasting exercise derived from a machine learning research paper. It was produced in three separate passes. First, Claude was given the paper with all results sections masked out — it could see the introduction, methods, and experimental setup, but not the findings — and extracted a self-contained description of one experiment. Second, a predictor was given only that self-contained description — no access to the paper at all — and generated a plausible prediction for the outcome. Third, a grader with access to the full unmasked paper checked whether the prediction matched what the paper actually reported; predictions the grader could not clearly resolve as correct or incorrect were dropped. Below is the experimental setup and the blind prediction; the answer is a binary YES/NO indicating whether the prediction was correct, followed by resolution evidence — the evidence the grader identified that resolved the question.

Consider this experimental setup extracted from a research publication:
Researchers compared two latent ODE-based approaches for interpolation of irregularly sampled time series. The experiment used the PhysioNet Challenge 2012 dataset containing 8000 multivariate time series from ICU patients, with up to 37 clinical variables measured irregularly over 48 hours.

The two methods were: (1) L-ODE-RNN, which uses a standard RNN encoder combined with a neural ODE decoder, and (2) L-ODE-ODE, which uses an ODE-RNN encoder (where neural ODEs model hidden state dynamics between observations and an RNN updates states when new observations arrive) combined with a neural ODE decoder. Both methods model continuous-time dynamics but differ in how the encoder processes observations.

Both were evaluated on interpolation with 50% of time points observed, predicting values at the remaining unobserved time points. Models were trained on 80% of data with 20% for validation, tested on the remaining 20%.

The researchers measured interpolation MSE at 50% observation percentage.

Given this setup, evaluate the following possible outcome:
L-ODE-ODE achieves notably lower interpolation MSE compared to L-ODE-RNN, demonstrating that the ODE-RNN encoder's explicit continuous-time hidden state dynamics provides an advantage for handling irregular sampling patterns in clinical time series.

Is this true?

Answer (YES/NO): YES